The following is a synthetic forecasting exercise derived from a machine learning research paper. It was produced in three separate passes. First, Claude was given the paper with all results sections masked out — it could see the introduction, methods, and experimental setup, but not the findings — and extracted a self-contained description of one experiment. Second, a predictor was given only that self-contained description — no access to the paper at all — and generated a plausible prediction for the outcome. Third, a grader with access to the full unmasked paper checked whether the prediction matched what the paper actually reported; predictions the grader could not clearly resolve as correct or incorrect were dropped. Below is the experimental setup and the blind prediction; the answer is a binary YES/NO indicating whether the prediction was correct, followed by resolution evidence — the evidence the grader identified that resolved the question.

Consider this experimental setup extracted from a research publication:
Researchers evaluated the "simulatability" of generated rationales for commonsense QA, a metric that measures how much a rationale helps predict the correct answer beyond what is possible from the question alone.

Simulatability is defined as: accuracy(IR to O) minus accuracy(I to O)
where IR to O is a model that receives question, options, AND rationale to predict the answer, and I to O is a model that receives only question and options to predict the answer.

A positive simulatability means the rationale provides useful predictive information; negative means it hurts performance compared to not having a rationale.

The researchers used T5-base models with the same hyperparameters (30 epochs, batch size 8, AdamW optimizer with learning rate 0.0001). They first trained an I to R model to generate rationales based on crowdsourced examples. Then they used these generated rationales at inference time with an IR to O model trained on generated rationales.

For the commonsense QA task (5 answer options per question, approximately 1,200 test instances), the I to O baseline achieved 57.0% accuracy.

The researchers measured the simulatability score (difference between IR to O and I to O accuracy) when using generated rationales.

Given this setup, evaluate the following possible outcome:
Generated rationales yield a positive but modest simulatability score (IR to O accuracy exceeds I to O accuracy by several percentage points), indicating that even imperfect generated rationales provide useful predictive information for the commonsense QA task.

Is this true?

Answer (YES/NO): NO